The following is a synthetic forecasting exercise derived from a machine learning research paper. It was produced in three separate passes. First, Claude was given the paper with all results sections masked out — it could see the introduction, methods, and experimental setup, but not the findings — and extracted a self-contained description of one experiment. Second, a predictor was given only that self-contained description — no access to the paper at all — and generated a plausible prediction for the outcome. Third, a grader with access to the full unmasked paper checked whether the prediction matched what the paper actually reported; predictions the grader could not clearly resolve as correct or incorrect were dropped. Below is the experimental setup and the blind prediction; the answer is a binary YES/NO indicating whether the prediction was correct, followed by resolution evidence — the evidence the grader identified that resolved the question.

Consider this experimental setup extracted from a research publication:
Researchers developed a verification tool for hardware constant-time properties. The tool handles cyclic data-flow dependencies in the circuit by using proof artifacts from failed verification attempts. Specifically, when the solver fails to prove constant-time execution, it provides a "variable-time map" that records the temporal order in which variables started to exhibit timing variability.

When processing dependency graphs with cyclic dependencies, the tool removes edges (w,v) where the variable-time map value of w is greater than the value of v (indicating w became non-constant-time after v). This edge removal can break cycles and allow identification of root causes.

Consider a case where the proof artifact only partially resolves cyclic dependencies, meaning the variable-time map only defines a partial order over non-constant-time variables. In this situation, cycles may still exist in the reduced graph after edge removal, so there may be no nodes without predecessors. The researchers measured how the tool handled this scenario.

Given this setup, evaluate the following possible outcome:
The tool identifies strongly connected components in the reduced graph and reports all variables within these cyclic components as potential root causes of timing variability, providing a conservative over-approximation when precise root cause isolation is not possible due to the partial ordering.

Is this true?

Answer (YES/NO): YES